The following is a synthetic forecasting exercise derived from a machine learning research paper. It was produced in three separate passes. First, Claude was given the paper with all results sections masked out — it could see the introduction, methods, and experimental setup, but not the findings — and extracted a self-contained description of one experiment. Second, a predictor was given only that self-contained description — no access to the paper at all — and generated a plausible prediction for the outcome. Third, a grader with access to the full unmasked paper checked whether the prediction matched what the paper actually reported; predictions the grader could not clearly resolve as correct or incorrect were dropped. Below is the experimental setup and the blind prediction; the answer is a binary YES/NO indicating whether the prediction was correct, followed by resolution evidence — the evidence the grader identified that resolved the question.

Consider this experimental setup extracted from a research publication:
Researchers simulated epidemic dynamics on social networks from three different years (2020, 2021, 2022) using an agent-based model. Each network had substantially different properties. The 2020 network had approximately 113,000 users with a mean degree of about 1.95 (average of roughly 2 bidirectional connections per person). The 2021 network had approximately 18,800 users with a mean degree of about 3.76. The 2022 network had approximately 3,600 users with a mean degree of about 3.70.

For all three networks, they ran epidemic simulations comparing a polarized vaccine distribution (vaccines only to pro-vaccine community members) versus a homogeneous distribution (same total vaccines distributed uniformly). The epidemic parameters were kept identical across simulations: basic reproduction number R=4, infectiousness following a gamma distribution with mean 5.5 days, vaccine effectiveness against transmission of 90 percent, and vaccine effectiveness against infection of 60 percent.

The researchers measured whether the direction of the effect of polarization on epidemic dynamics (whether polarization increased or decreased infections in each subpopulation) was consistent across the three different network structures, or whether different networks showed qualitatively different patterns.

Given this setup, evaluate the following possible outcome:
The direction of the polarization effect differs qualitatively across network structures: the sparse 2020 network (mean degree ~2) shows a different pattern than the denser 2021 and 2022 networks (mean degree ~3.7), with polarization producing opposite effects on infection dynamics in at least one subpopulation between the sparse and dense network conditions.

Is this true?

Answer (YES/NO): NO